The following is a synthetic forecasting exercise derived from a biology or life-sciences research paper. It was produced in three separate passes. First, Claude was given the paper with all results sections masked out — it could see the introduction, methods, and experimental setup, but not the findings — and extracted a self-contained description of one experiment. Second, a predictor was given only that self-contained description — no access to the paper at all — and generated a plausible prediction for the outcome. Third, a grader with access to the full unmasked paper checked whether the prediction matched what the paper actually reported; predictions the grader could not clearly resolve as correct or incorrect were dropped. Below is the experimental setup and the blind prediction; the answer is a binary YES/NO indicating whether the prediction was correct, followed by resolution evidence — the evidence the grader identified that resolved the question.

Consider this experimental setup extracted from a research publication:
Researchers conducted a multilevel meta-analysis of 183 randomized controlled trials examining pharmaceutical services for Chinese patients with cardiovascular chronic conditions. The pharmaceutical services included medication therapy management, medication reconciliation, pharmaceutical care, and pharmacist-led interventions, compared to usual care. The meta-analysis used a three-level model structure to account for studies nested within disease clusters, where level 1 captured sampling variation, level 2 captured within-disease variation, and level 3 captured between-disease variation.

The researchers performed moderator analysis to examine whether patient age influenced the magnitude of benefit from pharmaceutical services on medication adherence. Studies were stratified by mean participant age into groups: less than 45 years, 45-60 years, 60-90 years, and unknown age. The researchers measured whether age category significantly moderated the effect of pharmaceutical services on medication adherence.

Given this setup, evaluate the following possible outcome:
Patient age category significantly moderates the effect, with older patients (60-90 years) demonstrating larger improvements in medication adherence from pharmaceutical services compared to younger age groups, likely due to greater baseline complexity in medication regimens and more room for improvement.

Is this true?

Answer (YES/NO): NO